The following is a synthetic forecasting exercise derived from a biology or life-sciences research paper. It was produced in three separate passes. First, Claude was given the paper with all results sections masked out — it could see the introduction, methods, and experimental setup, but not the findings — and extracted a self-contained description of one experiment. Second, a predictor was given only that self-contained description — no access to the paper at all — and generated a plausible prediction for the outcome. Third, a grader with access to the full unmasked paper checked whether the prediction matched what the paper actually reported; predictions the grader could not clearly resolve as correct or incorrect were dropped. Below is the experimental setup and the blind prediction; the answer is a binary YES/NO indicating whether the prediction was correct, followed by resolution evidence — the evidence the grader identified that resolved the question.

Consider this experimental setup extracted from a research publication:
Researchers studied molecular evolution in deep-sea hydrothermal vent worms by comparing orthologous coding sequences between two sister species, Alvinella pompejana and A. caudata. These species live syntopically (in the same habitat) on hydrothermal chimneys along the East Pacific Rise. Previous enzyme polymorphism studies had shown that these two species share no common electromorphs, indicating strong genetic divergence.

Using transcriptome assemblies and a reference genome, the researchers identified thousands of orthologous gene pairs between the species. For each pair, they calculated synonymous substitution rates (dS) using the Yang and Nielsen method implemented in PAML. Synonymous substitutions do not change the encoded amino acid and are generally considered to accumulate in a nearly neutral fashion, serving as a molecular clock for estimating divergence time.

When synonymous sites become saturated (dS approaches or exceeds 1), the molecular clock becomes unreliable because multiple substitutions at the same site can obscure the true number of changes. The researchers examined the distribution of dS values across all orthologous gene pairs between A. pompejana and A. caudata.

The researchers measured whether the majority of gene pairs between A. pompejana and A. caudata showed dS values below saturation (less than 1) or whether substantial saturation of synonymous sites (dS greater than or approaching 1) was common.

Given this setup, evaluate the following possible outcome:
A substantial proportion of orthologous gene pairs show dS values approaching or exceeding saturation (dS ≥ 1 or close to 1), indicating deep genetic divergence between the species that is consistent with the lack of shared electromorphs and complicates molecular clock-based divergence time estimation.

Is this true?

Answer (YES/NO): YES